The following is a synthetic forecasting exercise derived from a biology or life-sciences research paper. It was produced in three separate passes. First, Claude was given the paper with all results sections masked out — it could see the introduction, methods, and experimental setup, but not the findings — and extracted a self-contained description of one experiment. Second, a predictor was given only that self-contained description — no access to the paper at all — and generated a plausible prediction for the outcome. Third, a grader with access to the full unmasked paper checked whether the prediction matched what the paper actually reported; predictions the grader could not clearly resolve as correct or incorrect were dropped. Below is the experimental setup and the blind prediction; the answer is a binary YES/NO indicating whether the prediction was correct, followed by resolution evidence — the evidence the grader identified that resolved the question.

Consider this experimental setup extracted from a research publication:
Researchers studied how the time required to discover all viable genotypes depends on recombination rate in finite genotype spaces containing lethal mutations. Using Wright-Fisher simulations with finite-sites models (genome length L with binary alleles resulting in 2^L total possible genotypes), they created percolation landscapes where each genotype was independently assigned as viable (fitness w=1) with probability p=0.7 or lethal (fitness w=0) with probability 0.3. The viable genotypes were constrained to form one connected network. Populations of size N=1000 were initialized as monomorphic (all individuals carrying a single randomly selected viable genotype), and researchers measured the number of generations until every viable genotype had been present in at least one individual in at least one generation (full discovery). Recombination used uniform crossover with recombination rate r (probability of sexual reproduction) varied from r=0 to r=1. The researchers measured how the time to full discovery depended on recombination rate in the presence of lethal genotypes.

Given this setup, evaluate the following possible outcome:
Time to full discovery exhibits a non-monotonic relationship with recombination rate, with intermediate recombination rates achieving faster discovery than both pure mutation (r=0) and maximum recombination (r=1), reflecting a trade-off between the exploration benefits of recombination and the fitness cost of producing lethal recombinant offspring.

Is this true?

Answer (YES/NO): YES